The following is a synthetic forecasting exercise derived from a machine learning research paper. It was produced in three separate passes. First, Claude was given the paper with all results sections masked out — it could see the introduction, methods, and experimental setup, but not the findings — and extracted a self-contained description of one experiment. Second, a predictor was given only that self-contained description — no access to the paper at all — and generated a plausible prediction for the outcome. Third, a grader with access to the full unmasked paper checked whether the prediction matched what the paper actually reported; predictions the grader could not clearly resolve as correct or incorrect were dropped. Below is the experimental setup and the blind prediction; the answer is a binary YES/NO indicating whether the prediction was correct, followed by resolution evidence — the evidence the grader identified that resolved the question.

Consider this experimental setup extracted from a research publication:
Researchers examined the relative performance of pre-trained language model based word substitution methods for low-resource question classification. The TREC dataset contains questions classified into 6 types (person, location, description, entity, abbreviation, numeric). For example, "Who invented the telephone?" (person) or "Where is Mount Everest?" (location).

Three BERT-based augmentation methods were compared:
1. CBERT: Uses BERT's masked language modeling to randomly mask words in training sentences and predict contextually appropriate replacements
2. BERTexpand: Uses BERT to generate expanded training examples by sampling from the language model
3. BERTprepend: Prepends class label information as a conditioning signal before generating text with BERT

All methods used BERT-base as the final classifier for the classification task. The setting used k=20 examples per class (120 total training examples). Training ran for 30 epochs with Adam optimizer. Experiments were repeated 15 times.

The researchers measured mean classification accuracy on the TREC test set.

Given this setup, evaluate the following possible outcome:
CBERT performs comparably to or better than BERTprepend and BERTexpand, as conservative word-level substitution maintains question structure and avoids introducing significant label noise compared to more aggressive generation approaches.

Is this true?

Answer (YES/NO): YES